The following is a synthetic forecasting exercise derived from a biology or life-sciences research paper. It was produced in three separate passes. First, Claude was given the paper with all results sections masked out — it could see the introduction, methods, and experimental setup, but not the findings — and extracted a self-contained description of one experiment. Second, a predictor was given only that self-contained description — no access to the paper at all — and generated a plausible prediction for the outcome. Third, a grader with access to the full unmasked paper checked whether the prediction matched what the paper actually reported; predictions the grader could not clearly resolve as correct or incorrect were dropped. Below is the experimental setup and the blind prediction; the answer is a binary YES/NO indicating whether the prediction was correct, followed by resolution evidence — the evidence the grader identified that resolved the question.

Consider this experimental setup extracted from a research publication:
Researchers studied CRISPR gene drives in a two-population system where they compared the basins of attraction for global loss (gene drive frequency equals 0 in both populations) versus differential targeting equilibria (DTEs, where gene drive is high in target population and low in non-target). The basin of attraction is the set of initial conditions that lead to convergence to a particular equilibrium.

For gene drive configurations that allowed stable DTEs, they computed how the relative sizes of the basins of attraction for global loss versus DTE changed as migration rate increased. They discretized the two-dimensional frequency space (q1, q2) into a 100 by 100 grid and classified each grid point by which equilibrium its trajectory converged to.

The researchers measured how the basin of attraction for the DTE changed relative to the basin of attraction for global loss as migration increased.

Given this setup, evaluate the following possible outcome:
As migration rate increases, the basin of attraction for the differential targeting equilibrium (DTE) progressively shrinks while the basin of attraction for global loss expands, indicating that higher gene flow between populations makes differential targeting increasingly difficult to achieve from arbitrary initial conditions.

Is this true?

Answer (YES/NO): NO